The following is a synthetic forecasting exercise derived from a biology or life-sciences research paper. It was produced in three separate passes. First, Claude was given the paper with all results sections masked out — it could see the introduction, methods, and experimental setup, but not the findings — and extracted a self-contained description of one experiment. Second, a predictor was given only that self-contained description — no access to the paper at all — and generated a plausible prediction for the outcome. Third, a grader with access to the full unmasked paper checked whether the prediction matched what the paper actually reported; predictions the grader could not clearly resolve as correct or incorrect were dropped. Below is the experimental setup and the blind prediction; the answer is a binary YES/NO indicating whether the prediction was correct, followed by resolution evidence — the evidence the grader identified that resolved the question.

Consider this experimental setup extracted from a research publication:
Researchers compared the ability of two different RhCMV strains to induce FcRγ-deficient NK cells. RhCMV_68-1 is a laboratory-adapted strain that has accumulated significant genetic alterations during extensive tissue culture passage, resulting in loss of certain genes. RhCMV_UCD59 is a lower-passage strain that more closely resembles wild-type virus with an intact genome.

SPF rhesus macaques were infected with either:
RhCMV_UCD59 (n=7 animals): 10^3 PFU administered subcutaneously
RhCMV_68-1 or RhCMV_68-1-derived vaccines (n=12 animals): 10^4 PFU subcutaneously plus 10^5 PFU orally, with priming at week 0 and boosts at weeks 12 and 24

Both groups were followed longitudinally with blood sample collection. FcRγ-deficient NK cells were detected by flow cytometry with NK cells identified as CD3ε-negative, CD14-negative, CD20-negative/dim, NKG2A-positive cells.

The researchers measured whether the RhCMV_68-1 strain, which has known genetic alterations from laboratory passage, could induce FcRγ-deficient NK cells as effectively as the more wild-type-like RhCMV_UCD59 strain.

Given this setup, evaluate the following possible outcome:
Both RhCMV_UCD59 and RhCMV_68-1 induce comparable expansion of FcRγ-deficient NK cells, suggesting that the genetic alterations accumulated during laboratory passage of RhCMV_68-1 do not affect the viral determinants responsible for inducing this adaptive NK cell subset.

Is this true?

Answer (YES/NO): NO